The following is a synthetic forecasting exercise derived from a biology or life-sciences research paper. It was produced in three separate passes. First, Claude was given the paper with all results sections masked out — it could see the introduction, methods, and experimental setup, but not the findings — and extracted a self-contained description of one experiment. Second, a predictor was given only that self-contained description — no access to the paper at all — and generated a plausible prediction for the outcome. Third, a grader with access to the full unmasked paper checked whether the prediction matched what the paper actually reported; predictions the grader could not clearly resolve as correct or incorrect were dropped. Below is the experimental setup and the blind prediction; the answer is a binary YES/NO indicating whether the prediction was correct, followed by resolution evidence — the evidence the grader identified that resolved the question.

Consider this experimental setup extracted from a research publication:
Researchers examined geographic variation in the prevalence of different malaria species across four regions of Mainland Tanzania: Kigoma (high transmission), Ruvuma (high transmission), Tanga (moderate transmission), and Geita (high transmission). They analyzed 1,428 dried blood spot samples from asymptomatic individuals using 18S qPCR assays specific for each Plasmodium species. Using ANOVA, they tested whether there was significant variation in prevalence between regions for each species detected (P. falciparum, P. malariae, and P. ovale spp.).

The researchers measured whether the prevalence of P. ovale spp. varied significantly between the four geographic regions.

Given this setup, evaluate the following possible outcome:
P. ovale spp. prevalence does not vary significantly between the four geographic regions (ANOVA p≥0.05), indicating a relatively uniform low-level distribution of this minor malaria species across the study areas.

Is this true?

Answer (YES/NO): YES